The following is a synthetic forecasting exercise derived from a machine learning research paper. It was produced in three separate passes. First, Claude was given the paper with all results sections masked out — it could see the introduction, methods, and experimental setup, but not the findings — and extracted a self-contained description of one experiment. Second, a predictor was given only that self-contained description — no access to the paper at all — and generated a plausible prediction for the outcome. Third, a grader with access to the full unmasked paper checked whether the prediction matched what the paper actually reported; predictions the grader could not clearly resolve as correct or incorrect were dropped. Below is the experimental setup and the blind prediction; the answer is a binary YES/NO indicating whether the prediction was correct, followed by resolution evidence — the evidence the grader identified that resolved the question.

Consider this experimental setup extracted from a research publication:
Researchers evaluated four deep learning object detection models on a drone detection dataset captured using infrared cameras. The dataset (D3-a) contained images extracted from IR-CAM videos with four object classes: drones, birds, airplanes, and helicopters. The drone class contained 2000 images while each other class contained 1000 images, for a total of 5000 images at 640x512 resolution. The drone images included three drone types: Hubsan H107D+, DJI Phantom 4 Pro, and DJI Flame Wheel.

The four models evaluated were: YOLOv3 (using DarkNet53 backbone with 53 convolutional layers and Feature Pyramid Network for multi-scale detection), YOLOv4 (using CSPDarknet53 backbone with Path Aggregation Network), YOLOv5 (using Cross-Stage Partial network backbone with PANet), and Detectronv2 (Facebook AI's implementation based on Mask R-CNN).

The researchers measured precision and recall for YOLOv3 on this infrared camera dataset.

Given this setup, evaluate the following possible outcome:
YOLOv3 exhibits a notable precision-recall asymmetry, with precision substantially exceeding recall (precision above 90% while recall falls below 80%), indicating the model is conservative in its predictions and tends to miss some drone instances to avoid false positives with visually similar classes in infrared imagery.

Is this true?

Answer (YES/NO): YES